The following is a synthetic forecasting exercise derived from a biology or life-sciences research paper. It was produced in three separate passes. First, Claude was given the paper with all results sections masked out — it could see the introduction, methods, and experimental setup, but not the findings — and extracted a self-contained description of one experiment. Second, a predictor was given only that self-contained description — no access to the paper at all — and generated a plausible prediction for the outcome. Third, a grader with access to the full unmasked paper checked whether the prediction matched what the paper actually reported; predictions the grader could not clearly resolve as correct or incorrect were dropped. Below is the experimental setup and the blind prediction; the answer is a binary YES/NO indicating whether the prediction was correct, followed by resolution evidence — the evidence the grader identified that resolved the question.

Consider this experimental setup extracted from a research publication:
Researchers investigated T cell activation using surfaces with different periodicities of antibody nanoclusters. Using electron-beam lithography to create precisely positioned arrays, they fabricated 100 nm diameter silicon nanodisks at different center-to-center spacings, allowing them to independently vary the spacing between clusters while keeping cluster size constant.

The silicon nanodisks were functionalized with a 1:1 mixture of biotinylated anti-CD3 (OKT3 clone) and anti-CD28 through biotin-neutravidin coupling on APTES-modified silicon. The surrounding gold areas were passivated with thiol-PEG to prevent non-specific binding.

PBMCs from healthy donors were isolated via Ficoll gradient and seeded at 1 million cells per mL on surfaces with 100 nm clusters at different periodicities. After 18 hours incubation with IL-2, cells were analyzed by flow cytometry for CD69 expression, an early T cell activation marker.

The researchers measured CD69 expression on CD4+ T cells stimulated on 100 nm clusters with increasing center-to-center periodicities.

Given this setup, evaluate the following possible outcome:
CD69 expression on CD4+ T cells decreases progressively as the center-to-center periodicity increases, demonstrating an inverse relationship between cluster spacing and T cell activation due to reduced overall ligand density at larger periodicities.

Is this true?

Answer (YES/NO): NO